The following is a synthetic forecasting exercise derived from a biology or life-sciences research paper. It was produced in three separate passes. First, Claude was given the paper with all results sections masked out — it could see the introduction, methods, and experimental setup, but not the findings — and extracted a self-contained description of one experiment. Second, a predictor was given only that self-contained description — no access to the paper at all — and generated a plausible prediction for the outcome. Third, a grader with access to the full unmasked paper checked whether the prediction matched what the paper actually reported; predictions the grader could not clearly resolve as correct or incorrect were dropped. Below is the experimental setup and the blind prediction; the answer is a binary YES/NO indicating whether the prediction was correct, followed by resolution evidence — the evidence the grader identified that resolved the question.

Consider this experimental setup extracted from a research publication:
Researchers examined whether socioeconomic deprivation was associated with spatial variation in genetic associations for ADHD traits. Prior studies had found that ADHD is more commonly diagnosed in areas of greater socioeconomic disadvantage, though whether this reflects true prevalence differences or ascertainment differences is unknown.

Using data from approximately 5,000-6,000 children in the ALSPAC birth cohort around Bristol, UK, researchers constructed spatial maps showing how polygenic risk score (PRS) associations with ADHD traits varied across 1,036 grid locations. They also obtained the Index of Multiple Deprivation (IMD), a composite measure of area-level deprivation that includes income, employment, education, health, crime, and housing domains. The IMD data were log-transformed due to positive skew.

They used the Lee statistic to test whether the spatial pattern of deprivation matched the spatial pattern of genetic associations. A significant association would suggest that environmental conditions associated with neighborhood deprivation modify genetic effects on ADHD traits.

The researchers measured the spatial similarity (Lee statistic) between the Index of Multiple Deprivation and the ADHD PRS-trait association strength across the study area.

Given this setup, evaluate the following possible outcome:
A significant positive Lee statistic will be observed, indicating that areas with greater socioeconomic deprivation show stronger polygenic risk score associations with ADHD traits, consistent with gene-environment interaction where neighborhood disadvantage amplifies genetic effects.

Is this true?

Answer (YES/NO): NO